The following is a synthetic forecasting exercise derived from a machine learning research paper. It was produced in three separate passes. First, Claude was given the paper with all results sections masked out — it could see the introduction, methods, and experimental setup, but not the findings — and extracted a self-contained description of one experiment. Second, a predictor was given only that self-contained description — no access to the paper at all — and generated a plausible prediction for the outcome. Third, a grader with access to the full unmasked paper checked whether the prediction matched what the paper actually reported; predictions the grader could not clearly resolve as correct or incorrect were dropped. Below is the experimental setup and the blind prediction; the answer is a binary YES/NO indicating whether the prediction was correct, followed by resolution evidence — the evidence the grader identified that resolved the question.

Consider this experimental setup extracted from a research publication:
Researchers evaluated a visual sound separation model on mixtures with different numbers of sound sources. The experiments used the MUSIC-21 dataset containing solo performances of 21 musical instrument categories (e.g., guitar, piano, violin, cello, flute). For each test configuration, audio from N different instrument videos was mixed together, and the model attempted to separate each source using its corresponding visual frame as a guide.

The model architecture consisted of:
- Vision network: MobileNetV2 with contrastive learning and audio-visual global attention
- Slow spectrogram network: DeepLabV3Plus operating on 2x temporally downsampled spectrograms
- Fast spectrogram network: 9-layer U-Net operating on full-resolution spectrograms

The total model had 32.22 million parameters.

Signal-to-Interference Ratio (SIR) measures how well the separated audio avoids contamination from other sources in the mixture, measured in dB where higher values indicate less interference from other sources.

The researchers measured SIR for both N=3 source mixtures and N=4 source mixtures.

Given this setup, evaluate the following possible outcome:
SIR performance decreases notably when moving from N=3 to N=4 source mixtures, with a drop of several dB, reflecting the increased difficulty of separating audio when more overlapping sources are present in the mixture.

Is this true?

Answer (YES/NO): NO